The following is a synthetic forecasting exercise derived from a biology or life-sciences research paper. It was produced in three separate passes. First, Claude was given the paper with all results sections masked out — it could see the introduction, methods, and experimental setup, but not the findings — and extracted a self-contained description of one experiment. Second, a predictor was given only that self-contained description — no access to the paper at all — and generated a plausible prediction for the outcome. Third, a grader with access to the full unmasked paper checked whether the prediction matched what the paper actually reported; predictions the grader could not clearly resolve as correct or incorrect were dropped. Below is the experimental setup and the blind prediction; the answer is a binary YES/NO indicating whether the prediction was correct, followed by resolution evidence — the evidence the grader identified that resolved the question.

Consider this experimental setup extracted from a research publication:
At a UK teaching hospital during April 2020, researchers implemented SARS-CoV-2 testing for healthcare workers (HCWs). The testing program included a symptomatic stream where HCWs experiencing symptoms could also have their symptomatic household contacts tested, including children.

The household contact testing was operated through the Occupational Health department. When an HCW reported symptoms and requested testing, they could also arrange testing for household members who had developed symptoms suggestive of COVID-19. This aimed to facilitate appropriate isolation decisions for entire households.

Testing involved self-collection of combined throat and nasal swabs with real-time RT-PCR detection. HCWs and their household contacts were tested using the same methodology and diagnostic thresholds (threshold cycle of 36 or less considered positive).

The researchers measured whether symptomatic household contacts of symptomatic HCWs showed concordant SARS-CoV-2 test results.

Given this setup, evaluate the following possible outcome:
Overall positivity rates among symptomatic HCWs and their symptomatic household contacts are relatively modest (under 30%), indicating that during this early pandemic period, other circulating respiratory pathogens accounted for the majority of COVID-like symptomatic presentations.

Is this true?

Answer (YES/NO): YES